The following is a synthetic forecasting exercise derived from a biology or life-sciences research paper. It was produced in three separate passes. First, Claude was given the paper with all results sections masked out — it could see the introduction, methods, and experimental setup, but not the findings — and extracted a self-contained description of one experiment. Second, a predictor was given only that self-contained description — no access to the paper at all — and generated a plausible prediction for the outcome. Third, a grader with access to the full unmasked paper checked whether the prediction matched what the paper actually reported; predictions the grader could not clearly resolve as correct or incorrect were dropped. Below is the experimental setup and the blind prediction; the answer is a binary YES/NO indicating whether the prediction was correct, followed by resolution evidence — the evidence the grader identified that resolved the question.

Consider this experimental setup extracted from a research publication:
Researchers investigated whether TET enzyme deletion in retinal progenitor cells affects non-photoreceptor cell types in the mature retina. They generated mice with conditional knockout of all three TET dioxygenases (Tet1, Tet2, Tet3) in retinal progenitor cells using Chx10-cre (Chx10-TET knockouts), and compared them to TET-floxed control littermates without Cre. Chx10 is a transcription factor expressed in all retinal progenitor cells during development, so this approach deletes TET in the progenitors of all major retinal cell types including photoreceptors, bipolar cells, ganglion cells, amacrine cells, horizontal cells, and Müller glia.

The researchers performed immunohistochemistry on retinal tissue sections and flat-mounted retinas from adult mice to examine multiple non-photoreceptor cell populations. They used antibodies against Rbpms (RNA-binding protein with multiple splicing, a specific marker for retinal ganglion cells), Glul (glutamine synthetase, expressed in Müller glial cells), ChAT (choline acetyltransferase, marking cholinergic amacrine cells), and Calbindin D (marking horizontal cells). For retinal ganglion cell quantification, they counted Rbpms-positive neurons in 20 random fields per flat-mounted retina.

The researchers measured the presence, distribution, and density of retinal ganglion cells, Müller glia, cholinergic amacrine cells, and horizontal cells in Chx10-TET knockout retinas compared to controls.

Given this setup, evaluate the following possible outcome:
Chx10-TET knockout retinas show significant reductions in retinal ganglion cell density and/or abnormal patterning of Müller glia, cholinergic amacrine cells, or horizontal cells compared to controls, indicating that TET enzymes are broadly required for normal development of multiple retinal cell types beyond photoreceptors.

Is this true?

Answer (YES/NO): NO